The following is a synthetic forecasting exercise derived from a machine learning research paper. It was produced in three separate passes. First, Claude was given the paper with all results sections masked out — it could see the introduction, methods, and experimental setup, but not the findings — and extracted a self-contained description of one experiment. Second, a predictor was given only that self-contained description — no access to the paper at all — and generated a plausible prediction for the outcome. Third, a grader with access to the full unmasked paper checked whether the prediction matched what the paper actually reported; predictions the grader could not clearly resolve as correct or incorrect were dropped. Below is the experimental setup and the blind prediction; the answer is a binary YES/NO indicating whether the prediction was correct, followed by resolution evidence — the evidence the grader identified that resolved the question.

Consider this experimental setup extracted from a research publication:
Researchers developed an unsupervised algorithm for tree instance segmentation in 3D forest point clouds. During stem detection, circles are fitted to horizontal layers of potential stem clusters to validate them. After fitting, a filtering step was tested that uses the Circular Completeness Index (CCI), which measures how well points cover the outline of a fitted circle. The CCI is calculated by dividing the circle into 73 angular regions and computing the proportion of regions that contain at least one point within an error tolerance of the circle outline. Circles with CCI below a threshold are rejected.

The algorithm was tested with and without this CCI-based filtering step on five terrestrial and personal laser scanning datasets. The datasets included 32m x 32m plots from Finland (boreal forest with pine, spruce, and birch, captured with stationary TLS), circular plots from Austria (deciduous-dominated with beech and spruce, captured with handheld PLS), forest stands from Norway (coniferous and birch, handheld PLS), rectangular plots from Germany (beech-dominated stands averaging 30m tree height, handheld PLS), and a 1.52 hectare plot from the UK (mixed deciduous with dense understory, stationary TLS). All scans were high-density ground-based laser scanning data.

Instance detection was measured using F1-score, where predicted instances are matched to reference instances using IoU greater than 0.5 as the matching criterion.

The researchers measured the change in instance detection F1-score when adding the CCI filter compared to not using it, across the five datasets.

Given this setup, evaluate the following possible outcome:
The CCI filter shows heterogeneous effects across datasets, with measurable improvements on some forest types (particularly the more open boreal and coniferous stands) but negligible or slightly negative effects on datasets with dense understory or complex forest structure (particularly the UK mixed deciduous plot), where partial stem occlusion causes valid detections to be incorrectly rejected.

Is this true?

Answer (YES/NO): NO